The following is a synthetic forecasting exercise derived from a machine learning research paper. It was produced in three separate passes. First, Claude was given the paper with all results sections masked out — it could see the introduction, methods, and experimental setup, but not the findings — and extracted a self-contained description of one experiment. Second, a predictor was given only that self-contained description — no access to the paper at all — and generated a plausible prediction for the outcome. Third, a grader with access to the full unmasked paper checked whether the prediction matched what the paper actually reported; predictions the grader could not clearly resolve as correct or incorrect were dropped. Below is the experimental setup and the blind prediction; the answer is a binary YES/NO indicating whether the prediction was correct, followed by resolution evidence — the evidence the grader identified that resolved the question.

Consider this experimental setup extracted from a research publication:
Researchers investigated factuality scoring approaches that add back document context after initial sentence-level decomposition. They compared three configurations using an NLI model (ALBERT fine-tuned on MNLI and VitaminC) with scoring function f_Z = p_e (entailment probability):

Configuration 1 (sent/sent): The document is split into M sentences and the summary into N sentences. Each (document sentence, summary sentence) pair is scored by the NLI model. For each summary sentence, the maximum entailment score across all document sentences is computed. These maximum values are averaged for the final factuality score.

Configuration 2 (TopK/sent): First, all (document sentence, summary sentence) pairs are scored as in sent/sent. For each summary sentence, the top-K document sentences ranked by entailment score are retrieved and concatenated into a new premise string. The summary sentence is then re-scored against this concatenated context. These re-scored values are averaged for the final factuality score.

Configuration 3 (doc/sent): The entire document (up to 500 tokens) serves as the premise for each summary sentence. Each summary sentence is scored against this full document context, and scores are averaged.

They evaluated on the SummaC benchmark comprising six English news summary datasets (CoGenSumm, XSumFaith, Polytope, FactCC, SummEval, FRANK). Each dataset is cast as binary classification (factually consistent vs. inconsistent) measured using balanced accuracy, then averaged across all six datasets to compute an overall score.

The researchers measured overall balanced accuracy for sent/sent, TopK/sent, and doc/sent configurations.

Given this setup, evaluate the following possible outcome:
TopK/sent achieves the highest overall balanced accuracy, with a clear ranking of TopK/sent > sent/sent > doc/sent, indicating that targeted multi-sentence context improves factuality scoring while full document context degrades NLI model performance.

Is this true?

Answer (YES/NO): NO